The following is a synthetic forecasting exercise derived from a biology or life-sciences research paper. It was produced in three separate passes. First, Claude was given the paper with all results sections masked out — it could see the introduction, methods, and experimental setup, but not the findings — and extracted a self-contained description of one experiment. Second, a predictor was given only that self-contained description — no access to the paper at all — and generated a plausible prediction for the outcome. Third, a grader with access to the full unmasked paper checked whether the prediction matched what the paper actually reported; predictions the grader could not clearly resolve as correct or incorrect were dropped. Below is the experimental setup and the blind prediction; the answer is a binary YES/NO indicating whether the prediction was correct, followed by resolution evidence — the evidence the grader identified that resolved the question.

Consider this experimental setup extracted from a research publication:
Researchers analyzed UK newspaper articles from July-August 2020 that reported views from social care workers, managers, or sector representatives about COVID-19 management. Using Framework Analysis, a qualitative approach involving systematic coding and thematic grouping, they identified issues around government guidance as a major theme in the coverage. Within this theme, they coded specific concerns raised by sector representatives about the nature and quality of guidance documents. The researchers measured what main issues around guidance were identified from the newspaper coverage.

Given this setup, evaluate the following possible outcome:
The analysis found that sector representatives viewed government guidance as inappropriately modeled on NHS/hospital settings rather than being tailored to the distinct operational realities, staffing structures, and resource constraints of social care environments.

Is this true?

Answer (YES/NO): YES